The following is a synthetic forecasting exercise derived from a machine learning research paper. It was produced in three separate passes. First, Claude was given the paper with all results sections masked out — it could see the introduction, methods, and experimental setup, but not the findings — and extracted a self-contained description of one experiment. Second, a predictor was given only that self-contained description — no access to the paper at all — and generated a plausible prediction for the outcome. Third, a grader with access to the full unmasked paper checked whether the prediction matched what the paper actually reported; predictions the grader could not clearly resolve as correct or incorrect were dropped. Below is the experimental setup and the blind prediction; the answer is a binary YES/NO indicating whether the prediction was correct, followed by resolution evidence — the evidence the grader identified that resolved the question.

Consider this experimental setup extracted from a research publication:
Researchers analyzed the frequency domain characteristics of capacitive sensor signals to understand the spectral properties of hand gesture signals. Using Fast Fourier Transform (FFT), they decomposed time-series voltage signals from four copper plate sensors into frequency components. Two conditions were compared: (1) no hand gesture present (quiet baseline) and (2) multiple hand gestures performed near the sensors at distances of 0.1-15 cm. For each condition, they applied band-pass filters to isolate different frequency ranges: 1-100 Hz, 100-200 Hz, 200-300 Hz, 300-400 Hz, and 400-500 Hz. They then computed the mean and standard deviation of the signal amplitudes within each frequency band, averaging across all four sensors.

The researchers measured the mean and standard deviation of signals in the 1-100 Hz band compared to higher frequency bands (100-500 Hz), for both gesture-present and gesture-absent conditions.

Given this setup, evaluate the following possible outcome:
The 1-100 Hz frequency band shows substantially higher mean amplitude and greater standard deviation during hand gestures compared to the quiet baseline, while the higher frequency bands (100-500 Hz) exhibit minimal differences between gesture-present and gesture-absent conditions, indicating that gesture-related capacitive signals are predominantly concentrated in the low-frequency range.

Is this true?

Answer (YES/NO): YES